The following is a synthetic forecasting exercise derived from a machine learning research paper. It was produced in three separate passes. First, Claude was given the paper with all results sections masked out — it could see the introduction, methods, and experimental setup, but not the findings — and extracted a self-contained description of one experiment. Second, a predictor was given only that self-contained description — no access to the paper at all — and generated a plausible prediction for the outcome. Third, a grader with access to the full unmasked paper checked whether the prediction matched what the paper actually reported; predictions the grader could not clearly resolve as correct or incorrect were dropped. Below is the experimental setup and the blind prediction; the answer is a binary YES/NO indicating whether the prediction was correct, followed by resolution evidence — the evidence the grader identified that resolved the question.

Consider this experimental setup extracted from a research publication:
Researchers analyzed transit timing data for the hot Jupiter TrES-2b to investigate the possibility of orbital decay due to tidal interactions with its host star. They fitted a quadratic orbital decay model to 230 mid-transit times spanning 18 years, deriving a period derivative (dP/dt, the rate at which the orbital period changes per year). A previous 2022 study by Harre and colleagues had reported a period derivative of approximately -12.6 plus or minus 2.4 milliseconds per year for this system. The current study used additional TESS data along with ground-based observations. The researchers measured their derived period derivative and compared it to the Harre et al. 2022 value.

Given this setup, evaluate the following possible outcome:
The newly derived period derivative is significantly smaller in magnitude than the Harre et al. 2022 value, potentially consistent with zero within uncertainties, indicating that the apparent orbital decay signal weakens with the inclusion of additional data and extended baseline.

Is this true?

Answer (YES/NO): NO